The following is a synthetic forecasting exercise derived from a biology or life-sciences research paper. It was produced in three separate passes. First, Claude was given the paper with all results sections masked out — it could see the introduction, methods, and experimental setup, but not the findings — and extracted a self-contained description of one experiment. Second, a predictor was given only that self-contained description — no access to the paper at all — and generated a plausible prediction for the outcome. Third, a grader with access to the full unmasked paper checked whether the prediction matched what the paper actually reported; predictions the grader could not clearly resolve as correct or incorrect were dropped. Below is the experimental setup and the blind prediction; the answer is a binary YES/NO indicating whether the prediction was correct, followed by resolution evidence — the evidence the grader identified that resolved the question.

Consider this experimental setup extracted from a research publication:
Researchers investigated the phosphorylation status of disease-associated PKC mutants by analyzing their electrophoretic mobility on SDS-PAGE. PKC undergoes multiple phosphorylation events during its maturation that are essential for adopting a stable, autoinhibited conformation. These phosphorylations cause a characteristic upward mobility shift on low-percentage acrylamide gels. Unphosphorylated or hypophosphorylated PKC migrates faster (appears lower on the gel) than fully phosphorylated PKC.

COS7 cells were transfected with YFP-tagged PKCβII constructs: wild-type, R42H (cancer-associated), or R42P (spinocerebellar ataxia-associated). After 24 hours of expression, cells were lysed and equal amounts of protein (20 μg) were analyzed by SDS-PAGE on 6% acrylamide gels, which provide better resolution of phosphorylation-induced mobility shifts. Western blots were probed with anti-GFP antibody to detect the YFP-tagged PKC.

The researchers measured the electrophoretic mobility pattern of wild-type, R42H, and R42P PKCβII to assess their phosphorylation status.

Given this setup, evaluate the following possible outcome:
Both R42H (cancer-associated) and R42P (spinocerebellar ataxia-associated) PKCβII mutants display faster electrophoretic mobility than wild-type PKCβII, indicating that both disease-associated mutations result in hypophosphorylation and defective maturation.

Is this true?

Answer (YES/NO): NO